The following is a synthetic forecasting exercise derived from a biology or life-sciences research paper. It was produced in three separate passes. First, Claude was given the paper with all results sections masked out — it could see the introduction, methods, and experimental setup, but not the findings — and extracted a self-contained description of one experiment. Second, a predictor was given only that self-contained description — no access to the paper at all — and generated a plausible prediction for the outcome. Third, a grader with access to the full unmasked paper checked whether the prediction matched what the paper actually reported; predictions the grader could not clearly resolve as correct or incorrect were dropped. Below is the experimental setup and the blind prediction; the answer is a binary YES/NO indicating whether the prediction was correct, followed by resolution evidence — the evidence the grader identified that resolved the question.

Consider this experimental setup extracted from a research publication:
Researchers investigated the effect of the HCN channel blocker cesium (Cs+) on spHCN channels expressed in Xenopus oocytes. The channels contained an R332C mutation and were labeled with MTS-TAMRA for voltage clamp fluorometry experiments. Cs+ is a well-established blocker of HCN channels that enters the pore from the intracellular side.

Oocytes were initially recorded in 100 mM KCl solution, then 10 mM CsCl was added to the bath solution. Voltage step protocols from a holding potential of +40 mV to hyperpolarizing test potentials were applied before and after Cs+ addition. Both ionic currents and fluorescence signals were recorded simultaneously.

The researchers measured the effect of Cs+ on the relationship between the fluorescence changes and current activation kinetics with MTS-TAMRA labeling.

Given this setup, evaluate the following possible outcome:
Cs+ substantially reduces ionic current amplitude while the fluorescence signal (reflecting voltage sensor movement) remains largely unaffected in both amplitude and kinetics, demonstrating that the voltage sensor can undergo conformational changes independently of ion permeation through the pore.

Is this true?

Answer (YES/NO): NO